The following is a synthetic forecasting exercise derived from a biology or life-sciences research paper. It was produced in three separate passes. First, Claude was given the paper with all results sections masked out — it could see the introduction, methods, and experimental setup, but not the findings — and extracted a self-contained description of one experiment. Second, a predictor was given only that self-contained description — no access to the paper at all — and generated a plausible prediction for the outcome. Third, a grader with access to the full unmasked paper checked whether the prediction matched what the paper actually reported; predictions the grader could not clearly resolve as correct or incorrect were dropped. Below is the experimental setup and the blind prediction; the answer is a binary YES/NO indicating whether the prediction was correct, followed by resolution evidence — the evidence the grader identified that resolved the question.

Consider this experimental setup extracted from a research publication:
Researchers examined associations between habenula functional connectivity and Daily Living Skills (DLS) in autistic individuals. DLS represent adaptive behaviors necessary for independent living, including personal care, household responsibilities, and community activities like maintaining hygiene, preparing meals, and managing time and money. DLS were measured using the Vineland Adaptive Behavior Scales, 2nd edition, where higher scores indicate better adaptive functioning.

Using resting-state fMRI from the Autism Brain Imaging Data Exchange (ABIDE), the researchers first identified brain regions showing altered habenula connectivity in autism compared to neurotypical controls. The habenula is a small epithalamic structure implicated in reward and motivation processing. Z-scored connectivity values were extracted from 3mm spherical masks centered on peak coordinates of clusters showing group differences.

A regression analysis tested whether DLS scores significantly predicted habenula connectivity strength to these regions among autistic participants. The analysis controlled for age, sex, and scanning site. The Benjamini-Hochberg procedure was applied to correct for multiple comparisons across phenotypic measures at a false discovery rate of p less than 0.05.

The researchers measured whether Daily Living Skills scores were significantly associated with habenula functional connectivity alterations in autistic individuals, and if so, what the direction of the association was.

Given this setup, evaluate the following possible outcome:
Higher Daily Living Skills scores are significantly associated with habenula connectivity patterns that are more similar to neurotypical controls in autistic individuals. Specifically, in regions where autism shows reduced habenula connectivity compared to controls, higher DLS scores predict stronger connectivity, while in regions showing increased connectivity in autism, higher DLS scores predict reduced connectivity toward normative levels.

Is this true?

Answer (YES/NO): NO